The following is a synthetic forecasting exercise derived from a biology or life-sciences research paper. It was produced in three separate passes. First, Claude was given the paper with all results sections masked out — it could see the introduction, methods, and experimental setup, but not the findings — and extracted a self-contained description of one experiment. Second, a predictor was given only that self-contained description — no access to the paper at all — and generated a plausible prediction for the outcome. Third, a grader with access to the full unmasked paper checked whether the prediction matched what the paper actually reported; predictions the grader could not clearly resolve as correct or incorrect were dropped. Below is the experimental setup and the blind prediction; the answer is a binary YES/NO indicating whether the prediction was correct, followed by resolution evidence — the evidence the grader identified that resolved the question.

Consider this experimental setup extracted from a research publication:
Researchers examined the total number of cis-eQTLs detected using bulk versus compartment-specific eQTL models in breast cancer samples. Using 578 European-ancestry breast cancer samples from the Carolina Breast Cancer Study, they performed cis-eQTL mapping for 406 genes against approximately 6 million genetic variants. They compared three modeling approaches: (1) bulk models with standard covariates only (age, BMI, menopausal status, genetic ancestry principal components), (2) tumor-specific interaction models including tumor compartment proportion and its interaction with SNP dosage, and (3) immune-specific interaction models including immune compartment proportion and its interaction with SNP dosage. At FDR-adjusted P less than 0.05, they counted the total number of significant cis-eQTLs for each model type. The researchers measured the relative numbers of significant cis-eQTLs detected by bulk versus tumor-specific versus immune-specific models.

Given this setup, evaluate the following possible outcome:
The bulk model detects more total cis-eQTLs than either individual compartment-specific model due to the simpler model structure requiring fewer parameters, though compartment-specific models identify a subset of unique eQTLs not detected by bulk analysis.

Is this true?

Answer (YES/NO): NO